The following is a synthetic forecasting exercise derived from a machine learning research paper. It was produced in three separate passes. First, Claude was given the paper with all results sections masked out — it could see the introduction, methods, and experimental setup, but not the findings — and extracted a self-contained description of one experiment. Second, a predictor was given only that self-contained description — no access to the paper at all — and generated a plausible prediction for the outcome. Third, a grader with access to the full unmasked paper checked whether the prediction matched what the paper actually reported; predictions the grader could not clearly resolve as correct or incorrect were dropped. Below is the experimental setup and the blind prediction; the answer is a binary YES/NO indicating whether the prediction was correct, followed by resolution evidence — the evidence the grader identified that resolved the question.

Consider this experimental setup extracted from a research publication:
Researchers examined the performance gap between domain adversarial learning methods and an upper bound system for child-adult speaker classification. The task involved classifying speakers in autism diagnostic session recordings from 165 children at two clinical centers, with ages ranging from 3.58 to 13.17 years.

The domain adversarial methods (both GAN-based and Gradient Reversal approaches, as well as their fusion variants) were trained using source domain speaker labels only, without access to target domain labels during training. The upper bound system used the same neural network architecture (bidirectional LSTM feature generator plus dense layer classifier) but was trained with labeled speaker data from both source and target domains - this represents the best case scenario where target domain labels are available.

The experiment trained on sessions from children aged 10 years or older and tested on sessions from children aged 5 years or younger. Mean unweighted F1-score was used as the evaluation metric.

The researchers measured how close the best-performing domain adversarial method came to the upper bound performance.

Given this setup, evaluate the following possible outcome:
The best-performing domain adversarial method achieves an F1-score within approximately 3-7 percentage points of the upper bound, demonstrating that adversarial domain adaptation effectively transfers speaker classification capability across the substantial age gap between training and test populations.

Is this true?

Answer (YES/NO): YES